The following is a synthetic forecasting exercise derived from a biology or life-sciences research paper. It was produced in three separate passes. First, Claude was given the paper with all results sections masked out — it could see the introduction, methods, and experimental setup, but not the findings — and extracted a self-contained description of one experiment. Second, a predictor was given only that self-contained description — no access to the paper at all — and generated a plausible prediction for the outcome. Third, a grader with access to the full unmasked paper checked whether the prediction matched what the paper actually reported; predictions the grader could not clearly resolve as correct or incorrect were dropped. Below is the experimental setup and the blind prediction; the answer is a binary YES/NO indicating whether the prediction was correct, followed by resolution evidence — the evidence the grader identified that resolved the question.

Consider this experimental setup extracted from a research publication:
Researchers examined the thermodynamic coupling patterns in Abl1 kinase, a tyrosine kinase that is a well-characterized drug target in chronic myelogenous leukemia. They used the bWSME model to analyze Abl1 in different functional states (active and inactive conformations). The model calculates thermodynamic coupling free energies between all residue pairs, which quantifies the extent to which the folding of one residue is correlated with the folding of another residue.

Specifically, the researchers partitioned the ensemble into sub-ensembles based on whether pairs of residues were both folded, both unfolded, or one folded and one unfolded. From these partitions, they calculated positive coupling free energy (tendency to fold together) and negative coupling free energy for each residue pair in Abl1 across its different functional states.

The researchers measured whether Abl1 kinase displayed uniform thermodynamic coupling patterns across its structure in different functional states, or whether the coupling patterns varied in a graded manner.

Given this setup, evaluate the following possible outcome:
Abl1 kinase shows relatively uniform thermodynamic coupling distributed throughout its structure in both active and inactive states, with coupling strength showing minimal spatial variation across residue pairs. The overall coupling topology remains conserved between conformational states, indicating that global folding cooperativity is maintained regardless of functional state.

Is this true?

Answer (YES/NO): NO